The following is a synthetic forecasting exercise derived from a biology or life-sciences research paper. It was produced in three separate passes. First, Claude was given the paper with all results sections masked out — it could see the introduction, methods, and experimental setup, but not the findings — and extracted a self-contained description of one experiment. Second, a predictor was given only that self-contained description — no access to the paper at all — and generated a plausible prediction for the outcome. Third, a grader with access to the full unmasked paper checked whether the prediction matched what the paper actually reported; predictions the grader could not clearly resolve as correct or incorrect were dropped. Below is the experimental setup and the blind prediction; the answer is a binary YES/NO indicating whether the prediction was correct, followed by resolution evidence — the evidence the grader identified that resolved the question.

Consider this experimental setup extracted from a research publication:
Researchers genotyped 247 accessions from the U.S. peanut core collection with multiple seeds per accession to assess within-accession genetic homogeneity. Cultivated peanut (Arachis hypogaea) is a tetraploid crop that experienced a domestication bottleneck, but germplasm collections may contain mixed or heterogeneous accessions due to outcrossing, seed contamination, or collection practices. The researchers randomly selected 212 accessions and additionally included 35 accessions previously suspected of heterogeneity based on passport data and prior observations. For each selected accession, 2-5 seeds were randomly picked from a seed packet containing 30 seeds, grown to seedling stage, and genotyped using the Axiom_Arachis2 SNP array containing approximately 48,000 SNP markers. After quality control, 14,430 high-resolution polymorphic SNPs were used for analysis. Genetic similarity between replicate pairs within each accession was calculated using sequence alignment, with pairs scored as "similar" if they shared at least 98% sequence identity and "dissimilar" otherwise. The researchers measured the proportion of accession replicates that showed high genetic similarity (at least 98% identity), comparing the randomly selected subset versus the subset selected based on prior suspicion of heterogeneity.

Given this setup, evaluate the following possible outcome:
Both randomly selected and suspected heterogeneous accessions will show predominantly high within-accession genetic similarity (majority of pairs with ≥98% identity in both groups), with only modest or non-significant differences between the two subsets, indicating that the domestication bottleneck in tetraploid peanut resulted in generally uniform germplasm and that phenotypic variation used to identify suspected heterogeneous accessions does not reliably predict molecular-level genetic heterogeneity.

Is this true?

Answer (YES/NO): NO